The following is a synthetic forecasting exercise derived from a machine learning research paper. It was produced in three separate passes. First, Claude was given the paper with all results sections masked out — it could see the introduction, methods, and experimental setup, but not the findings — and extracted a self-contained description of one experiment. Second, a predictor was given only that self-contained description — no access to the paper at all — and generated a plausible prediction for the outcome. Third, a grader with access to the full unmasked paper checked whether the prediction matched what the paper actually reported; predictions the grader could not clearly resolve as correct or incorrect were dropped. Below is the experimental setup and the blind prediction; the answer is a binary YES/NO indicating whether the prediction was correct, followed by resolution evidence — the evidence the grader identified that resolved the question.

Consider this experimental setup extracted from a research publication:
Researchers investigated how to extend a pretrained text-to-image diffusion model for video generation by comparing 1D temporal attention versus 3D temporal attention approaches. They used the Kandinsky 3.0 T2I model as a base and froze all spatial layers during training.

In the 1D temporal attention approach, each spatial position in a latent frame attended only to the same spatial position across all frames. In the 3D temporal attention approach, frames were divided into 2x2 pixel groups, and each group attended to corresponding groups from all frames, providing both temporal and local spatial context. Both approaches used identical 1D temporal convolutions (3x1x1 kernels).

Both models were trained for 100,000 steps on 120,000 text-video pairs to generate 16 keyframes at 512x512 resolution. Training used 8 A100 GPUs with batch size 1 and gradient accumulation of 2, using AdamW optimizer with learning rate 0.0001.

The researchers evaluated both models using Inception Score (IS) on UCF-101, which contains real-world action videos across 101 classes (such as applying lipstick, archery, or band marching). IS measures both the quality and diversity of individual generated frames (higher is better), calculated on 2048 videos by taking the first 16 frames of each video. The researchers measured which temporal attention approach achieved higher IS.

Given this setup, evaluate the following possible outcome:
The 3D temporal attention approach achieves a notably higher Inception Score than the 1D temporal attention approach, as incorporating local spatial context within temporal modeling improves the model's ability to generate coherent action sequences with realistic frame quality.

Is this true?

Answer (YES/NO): NO